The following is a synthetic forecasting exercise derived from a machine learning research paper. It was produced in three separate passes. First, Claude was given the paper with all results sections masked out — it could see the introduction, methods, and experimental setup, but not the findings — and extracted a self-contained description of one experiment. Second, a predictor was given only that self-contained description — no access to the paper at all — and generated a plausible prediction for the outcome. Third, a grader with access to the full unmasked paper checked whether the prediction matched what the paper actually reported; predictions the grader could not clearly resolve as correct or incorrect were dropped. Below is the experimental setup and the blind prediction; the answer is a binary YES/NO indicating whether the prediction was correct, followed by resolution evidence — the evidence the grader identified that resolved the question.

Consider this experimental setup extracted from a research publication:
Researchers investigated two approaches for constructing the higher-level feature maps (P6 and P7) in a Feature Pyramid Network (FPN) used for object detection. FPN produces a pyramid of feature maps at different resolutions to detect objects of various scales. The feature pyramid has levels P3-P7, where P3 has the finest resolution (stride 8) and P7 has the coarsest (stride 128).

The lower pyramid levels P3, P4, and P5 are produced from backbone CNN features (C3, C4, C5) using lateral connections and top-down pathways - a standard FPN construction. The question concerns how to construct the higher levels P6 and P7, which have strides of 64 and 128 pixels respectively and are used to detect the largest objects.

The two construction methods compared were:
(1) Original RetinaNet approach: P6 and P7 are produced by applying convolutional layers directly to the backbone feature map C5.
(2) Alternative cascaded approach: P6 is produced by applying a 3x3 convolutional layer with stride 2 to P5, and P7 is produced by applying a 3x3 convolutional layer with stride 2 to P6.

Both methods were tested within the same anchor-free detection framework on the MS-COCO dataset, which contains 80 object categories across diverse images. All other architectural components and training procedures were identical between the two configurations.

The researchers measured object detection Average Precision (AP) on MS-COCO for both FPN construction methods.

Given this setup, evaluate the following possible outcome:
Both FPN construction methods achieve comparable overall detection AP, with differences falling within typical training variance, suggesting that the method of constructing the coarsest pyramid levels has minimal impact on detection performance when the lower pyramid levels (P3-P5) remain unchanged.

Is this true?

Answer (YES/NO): YES